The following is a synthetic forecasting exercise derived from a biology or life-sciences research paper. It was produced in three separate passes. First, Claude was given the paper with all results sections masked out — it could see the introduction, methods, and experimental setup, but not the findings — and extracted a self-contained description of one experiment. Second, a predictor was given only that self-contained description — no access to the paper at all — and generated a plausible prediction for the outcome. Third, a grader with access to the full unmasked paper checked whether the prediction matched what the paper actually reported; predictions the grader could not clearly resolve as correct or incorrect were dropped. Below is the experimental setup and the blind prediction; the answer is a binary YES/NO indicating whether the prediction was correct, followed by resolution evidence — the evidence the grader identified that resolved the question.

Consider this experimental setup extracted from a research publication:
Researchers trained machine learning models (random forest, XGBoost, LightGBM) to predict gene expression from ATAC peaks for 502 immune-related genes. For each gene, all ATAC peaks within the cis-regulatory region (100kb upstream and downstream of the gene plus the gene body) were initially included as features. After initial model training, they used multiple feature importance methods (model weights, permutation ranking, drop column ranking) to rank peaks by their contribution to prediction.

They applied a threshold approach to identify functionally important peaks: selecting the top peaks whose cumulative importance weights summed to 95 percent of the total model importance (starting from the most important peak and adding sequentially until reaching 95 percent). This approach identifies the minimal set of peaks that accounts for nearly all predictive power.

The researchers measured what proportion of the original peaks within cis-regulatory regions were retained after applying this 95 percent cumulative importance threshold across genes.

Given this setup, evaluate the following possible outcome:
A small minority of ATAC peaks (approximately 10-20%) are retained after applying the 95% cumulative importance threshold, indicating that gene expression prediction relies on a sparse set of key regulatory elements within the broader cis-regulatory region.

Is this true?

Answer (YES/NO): NO